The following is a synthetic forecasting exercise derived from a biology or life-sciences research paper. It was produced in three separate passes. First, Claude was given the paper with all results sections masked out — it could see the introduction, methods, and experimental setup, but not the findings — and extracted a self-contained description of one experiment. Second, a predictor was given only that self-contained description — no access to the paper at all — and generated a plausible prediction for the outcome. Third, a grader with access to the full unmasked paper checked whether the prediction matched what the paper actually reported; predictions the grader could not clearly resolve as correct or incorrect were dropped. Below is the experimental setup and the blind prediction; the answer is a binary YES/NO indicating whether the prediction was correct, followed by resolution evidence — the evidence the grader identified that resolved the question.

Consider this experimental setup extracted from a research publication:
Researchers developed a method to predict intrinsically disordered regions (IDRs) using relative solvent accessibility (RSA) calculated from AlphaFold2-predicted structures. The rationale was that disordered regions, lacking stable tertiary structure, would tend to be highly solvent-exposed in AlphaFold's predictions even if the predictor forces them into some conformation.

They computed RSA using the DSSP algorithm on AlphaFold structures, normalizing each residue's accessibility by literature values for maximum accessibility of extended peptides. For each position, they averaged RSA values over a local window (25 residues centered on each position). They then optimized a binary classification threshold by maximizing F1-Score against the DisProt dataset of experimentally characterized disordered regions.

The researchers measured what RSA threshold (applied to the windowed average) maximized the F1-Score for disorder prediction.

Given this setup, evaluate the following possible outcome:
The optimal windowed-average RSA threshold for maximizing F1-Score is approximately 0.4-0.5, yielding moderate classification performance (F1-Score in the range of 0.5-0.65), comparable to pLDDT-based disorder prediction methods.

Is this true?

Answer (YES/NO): NO